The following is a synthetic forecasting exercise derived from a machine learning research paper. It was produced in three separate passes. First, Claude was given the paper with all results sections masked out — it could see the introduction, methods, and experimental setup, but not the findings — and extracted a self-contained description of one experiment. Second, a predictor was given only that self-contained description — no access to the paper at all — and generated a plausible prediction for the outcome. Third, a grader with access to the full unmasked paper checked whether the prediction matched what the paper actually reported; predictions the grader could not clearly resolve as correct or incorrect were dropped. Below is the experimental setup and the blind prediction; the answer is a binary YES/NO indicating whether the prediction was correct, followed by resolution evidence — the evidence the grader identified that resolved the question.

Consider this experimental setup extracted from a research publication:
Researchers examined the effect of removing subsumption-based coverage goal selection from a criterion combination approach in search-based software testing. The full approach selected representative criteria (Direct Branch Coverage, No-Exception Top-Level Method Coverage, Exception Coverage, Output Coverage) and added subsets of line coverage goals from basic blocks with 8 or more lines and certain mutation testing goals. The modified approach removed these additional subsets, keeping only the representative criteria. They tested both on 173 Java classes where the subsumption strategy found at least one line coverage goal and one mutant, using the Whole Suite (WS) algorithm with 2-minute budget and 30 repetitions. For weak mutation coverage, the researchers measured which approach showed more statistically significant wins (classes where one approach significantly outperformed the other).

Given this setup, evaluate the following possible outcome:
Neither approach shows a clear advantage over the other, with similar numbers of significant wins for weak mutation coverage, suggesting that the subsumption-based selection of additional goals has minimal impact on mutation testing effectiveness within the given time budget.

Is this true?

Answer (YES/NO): NO